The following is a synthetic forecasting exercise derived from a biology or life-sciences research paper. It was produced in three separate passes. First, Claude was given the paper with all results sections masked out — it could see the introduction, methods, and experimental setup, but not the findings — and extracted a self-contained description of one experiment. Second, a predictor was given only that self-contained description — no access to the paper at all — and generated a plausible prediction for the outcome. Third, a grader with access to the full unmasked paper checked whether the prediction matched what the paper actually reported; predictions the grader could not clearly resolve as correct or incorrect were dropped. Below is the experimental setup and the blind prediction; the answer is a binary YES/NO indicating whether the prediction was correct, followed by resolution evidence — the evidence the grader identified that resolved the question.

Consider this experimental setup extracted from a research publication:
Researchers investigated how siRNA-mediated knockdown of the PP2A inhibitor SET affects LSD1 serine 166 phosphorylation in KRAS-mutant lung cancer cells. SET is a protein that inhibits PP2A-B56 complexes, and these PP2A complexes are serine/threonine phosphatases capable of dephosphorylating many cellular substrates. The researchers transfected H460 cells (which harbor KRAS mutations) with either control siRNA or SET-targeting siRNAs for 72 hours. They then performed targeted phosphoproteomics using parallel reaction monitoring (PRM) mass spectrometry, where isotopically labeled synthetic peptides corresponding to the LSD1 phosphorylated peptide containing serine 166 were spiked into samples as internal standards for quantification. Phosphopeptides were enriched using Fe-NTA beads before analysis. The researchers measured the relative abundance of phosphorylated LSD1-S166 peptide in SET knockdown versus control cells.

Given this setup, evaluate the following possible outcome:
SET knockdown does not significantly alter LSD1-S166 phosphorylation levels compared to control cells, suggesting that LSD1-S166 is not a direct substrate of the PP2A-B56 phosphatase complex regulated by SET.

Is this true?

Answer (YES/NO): NO